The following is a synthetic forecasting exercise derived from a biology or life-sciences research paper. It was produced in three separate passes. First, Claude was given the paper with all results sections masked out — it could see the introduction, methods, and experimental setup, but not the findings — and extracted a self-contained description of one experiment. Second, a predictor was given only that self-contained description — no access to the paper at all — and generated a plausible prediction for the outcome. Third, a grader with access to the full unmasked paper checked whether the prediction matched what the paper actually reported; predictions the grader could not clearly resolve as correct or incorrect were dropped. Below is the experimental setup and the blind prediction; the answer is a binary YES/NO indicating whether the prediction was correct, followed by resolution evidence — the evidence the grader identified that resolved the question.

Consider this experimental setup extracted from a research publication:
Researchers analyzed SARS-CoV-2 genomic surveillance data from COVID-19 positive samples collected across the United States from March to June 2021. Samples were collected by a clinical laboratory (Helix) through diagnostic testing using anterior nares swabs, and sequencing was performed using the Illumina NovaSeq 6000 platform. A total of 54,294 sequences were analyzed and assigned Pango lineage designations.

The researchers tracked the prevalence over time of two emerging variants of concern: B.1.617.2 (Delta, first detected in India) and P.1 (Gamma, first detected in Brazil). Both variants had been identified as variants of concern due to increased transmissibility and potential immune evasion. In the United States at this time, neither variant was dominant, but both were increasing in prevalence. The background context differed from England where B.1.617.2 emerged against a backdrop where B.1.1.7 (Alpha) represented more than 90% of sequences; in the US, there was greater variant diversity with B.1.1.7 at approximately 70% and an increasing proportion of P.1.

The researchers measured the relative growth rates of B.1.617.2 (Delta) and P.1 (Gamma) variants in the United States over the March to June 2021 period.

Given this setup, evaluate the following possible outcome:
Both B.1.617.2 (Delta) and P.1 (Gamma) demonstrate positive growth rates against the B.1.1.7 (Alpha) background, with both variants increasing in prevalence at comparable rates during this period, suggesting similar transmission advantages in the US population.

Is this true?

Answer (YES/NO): NO